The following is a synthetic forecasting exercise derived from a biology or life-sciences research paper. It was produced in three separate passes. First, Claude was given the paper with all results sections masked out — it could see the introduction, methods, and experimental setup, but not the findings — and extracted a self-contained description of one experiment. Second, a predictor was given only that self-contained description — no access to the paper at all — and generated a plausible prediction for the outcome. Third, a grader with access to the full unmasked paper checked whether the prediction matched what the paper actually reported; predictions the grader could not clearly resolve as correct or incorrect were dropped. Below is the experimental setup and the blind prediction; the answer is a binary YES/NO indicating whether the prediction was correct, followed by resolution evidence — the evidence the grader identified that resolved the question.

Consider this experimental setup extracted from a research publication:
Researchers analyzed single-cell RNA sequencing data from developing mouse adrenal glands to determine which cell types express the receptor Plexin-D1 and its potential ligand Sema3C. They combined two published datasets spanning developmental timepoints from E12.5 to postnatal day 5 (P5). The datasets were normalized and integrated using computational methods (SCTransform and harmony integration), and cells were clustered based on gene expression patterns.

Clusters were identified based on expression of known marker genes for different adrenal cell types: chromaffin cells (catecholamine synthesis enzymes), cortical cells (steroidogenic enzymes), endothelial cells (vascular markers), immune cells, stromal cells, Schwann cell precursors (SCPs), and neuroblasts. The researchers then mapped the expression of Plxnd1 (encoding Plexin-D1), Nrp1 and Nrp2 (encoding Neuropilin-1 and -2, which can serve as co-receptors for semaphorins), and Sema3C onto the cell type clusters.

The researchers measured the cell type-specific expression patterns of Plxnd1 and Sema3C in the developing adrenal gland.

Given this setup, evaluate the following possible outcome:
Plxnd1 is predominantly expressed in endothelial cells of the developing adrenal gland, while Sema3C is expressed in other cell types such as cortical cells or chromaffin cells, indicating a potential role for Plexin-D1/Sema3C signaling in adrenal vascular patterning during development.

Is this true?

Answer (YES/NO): NO